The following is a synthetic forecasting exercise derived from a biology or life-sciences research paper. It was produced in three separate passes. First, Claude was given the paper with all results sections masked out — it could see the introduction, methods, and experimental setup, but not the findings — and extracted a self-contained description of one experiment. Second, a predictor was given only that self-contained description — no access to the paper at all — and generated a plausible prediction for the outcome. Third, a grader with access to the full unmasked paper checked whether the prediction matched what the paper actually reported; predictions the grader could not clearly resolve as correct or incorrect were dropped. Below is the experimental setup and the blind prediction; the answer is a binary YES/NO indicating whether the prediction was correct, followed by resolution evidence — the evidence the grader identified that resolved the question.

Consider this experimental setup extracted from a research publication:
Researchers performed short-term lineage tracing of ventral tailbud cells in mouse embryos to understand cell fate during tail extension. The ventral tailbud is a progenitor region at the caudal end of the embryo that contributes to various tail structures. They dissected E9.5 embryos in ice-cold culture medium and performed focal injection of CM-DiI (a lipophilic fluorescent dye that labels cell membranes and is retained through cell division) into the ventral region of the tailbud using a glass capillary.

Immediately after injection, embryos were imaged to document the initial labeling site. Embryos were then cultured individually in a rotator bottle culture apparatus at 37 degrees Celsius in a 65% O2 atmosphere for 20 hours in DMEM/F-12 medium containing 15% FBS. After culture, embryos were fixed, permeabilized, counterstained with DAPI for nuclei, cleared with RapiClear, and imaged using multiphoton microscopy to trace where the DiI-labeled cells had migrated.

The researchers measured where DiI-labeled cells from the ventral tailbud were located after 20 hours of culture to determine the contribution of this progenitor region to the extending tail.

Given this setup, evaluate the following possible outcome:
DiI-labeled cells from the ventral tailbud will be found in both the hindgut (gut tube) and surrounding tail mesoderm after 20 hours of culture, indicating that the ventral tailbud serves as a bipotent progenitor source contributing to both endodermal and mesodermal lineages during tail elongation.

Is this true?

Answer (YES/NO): YES